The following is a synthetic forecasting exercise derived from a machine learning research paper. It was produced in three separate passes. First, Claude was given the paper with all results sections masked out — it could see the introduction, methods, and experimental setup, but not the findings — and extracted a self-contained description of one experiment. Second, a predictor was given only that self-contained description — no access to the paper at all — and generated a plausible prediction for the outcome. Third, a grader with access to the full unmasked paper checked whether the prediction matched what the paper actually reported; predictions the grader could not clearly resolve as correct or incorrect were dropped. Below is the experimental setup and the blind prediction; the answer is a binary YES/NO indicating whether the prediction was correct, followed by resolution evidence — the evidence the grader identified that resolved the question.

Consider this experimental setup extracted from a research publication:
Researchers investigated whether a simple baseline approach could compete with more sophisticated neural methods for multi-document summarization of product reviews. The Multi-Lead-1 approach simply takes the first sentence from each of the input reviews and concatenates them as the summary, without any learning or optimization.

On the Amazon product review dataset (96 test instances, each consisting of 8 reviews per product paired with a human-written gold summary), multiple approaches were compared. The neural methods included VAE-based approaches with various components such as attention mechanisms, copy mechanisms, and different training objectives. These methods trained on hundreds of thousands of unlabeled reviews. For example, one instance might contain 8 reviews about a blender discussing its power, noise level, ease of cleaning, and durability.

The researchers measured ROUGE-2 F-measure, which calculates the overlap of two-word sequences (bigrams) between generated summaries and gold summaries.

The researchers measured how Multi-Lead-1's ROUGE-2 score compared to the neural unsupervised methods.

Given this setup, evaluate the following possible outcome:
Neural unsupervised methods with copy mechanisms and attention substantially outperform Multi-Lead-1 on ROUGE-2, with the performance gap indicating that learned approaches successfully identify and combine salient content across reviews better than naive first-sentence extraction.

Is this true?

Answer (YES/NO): NO